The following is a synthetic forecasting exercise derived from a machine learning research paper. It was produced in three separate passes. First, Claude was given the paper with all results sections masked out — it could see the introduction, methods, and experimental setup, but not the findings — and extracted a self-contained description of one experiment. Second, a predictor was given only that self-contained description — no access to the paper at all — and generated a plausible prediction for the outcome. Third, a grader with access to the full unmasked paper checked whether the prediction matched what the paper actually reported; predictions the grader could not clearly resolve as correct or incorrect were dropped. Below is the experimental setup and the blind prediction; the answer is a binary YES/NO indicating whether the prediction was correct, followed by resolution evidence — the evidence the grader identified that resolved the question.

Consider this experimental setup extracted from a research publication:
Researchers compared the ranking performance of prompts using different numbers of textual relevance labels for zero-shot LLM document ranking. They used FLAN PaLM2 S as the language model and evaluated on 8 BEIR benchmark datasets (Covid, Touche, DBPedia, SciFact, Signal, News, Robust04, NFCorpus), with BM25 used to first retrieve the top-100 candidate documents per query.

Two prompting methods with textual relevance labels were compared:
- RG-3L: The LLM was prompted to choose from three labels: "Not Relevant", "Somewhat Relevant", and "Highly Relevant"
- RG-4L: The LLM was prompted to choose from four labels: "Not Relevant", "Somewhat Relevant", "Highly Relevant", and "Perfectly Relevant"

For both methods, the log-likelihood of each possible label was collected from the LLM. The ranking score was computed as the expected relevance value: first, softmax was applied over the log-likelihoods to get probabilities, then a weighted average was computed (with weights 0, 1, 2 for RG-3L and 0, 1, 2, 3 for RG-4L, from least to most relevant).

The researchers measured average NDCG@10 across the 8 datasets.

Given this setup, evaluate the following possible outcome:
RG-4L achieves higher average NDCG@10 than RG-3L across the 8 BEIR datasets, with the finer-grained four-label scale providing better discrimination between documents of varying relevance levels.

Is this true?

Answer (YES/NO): NO